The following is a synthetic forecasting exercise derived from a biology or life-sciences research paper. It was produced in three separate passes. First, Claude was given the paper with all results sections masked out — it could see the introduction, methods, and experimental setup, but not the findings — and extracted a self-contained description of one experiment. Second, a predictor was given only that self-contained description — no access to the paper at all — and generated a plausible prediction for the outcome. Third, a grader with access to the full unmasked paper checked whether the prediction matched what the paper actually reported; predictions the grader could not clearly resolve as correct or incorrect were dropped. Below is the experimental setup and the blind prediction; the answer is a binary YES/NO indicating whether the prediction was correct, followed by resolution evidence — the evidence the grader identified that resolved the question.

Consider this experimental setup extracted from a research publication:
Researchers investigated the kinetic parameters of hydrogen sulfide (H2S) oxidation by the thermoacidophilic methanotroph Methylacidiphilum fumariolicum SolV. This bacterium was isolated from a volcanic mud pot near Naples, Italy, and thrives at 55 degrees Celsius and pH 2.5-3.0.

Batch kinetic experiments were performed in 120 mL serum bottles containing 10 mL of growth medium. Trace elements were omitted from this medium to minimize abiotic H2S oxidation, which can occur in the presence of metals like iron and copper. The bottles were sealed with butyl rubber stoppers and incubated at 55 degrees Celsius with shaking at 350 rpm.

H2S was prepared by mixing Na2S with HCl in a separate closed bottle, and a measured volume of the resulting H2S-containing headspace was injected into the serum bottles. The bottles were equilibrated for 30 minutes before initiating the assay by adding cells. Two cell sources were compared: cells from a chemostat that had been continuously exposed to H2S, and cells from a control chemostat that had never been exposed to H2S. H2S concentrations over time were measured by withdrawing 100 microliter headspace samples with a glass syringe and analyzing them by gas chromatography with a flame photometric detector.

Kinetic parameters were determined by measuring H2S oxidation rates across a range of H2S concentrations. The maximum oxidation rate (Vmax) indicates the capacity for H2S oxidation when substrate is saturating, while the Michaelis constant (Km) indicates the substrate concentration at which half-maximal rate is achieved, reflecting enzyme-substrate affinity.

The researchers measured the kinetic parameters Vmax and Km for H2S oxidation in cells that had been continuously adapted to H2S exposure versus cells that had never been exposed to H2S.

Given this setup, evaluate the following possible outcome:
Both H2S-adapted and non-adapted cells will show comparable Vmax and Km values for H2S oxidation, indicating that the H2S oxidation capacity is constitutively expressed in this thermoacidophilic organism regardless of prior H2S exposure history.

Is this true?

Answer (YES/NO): NO